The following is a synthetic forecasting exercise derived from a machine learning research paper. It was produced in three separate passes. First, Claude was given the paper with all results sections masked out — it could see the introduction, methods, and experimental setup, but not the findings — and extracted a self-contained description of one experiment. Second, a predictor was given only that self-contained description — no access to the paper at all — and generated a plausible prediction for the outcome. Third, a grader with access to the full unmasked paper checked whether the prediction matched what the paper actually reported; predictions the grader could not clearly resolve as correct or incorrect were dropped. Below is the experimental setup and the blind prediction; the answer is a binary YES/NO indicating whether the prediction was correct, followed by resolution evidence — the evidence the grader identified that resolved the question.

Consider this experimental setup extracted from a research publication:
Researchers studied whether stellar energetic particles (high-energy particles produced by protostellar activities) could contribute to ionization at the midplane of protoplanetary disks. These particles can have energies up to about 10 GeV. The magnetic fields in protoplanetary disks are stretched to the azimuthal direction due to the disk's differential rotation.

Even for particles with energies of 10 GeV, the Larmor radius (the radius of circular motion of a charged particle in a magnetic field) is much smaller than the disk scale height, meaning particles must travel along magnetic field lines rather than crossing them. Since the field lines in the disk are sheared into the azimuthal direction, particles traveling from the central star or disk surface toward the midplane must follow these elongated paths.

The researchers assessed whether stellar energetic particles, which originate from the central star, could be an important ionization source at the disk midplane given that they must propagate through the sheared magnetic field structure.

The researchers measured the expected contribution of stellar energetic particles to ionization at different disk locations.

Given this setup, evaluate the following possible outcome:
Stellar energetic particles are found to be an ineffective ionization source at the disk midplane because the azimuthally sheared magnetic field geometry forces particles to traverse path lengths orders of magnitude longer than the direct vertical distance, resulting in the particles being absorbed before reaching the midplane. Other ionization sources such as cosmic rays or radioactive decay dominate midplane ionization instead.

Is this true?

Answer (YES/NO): YES